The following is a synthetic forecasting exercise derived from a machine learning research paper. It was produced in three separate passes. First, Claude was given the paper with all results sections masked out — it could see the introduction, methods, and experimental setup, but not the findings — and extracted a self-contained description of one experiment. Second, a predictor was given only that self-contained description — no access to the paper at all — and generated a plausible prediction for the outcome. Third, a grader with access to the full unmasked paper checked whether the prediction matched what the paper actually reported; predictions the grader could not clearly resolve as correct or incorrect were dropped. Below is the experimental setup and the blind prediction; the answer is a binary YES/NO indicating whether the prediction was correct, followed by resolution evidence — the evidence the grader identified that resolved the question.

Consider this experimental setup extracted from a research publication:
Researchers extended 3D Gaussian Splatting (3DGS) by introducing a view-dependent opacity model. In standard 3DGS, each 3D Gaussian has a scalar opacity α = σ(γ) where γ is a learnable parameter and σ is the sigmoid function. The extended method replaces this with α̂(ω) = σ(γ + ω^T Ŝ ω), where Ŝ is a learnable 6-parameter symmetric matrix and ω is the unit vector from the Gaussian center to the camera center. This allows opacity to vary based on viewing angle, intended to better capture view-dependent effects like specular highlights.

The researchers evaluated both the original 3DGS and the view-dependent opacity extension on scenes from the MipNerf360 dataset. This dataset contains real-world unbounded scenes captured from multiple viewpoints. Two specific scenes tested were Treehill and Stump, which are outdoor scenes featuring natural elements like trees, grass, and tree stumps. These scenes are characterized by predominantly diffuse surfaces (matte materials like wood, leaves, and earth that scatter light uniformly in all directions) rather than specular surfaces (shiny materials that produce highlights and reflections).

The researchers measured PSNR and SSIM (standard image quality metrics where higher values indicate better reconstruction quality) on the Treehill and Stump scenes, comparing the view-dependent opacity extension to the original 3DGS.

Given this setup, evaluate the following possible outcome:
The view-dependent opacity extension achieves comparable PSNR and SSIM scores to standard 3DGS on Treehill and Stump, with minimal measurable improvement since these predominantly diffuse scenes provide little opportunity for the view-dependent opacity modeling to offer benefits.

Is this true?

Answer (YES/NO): NO